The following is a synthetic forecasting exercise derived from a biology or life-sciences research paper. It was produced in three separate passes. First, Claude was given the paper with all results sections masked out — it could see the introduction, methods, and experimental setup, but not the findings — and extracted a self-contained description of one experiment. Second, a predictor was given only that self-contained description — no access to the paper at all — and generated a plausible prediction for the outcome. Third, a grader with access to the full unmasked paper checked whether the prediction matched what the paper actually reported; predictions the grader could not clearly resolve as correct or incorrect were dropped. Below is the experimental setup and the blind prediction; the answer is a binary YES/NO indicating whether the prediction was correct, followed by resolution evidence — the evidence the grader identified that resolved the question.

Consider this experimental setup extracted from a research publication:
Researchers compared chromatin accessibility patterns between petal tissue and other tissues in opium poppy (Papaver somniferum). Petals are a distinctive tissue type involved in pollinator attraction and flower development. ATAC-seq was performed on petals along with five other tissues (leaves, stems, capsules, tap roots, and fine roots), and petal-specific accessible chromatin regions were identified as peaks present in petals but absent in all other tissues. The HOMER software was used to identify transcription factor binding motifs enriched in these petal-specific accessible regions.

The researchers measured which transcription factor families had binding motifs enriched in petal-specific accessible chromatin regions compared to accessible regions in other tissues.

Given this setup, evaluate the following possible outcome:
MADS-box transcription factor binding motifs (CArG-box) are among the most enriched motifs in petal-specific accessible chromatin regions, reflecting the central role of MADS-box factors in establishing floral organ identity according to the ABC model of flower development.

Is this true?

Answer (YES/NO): NO